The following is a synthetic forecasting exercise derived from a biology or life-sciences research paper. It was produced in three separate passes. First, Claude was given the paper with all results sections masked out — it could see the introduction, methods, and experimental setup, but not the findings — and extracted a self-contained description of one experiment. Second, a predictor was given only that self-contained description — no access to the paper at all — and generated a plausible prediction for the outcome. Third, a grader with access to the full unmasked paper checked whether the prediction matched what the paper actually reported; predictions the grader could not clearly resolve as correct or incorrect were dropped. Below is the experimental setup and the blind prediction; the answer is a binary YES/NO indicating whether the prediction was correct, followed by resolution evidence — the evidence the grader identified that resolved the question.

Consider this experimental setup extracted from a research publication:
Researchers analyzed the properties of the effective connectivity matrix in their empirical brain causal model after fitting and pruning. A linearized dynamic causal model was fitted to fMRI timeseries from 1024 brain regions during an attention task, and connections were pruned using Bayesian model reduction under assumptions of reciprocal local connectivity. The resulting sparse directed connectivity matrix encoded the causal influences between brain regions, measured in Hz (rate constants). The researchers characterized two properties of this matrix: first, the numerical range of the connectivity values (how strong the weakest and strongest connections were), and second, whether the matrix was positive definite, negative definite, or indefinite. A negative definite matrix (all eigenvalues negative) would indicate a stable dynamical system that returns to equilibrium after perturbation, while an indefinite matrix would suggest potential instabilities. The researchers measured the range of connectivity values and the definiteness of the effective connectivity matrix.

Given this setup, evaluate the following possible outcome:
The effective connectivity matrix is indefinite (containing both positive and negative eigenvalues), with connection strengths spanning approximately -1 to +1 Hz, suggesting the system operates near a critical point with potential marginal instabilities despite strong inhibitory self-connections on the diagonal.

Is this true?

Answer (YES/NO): NO